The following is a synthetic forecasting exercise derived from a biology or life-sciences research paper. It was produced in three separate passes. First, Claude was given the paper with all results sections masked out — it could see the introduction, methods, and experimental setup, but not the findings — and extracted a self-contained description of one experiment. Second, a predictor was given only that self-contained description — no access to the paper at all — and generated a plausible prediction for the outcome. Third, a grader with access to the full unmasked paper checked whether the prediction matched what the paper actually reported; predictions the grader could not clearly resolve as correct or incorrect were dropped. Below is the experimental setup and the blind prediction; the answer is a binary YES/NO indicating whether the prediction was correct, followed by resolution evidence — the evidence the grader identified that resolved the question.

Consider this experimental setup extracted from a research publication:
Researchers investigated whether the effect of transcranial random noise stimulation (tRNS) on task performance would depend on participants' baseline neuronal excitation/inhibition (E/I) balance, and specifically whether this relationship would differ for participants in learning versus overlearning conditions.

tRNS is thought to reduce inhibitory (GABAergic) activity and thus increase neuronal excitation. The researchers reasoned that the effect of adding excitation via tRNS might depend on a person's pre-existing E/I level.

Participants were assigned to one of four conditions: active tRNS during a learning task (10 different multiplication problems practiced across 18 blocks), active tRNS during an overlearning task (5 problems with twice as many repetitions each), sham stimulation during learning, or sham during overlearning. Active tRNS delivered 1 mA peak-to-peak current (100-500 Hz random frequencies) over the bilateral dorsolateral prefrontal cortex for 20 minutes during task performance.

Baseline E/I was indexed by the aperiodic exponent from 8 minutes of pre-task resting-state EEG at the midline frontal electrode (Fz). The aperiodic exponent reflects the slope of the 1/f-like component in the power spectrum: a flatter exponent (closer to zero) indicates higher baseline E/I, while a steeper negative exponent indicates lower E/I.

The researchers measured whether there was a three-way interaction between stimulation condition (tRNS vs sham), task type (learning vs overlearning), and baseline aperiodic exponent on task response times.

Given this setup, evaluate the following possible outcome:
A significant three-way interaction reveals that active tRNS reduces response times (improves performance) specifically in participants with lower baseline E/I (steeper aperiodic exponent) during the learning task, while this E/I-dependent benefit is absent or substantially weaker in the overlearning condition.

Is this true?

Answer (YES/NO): YES